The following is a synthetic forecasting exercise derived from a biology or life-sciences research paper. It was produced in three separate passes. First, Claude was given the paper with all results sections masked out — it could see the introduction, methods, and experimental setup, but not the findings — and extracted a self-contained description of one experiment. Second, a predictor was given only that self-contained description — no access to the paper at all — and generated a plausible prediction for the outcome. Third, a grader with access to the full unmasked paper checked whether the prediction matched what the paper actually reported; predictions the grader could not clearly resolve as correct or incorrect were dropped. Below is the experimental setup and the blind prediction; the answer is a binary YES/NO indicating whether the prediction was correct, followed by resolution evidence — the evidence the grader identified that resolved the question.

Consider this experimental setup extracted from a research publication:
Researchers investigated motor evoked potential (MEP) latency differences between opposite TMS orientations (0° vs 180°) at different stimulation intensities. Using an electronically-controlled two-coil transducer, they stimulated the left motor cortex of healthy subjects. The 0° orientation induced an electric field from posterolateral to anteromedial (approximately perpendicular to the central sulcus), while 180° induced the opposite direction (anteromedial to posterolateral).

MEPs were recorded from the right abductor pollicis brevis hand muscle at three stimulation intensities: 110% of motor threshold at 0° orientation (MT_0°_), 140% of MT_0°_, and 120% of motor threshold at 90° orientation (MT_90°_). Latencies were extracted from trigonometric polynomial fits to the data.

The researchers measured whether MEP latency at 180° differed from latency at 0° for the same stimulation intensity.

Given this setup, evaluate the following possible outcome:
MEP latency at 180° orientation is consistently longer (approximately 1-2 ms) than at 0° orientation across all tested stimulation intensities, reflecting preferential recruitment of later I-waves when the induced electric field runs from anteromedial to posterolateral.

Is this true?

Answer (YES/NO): NO